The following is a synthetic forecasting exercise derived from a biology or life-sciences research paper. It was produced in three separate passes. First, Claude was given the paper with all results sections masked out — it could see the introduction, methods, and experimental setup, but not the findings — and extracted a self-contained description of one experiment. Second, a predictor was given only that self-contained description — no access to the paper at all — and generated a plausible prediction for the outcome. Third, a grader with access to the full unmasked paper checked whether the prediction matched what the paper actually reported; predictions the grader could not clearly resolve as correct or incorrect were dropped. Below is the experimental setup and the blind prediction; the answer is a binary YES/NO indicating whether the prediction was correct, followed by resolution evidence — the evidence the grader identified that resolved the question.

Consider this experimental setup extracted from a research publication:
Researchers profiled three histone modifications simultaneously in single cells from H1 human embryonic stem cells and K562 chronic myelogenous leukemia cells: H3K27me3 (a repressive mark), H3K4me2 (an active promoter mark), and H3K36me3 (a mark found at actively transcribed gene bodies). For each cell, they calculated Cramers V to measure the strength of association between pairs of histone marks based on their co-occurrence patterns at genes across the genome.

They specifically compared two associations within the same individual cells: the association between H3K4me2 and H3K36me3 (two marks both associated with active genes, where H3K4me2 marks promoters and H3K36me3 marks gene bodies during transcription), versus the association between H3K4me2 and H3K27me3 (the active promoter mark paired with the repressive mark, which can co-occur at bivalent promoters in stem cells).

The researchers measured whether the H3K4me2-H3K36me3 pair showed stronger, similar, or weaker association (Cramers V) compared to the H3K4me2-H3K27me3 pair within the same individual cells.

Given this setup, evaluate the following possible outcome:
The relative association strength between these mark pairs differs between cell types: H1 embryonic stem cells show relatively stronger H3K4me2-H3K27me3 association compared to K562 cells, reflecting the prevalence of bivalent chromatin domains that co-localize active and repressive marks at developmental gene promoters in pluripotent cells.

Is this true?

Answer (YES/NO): YES